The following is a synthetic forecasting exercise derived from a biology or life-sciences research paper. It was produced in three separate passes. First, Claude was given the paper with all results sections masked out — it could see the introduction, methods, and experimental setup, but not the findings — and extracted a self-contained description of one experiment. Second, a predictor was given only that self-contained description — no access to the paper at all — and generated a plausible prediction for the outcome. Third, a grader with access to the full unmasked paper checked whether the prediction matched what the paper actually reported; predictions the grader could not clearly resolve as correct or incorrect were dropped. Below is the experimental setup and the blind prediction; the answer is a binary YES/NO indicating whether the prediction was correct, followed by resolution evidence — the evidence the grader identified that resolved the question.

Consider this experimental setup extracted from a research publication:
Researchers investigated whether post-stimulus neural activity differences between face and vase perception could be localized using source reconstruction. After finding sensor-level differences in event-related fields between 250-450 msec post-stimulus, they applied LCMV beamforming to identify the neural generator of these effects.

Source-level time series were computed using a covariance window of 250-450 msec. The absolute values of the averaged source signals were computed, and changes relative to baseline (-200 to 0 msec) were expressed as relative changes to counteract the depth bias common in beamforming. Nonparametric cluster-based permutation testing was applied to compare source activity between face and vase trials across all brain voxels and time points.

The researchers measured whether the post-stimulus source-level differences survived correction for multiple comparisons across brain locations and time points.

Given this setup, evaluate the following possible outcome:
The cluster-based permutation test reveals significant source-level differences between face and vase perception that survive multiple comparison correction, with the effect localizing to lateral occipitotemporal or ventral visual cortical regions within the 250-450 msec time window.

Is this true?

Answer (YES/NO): NO